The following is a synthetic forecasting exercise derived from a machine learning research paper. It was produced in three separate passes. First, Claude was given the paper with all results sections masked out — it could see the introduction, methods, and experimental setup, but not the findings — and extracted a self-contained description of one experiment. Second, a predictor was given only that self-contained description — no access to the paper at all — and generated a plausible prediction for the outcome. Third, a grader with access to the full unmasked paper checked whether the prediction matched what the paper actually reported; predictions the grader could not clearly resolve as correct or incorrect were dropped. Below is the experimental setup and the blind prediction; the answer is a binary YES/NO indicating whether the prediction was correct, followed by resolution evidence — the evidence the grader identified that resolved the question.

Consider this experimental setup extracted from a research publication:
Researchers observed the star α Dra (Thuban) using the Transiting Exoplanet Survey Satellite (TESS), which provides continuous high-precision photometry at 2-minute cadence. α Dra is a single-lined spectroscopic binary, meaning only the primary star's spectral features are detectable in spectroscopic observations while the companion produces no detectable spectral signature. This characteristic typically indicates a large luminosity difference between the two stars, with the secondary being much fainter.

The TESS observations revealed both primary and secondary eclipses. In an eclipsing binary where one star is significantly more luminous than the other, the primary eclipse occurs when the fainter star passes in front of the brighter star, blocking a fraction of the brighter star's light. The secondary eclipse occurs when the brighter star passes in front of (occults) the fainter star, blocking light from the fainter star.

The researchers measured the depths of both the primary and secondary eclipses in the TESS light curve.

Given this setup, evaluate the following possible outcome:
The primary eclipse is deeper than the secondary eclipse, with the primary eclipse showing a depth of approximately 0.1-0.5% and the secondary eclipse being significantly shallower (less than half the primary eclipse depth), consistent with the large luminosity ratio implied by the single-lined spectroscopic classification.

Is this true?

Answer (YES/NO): NO